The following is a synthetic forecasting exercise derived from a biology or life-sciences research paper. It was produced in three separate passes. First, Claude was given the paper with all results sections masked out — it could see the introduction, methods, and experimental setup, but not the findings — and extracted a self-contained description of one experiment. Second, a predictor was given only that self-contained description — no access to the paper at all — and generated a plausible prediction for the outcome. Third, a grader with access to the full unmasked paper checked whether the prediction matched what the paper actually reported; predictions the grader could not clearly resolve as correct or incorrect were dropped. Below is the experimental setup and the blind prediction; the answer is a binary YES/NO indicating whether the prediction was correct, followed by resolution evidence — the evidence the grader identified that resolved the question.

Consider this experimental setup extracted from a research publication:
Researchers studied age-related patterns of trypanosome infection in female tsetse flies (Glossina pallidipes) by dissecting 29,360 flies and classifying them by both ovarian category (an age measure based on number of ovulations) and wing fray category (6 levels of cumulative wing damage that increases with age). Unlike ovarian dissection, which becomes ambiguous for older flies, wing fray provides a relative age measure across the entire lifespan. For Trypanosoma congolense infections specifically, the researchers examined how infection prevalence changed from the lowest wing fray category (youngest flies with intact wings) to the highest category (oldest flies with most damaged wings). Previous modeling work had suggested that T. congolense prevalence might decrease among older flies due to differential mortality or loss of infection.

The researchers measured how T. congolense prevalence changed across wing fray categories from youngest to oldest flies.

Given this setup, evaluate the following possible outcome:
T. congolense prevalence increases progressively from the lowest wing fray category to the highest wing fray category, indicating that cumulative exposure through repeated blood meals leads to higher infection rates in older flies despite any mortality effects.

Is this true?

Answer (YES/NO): YES